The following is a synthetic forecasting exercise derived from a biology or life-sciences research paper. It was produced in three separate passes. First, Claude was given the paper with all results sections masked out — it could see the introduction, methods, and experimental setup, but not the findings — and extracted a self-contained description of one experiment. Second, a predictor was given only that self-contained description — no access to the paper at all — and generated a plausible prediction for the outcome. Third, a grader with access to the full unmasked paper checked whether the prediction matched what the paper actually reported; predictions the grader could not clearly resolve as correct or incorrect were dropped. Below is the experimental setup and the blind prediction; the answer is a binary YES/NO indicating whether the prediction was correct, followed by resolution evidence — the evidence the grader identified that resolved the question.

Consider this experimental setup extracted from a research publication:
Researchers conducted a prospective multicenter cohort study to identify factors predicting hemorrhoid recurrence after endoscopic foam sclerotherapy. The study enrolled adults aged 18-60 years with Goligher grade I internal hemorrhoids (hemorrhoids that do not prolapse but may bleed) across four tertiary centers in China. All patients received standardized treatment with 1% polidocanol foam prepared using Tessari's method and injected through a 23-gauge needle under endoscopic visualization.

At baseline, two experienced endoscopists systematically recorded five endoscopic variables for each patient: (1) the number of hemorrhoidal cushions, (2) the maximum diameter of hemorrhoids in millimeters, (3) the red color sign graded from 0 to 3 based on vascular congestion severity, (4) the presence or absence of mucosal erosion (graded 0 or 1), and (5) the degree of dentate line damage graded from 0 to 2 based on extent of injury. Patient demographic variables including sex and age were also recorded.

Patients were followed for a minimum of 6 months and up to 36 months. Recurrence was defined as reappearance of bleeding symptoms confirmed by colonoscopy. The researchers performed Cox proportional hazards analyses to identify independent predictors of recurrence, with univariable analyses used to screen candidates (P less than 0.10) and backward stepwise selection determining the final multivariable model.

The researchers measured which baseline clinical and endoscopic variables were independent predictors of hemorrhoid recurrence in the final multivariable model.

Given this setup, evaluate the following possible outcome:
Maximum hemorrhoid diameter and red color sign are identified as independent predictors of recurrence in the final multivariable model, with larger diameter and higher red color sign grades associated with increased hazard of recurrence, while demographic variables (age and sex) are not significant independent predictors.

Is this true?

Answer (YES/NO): NO